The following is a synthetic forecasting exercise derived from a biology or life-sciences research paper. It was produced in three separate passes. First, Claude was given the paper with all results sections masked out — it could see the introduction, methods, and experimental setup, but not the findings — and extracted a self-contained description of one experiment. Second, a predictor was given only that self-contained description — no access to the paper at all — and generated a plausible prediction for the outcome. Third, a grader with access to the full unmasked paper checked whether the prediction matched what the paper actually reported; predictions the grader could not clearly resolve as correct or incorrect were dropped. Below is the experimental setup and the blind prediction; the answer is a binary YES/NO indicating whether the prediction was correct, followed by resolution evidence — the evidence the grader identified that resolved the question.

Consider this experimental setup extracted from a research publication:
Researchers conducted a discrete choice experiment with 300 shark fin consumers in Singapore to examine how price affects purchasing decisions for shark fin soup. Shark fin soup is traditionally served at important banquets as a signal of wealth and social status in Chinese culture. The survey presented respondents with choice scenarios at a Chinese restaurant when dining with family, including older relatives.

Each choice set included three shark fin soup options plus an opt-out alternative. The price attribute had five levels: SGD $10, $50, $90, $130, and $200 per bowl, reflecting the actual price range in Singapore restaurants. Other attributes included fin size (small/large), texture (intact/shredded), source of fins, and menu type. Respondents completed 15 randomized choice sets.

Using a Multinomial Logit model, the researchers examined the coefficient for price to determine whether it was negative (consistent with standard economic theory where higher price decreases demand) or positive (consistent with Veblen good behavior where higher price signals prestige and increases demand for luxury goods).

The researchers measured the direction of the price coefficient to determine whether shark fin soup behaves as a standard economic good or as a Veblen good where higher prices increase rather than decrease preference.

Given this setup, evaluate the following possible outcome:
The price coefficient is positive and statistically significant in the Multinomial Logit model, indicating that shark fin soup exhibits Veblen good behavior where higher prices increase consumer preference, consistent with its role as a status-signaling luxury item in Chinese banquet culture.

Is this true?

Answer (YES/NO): NO